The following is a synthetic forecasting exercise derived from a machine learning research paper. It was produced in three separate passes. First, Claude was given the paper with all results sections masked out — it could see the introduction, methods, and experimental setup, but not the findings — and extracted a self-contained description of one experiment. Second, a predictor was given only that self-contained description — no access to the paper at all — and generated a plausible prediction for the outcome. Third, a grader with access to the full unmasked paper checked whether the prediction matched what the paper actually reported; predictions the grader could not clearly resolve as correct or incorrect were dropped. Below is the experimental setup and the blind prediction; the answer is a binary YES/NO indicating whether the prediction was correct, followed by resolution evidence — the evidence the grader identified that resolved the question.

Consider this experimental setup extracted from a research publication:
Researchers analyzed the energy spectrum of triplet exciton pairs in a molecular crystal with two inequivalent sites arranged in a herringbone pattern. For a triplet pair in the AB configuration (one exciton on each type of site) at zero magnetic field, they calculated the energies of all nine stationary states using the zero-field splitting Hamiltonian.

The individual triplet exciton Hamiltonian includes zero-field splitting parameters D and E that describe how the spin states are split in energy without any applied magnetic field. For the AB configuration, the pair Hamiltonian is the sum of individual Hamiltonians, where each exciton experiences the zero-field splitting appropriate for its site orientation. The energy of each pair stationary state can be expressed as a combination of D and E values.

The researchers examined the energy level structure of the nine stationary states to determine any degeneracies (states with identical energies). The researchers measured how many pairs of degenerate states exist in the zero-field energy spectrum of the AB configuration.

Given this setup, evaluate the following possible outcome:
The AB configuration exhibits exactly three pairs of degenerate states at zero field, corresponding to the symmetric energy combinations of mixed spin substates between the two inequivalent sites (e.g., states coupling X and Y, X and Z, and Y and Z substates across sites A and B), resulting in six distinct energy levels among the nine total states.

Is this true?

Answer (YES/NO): YES